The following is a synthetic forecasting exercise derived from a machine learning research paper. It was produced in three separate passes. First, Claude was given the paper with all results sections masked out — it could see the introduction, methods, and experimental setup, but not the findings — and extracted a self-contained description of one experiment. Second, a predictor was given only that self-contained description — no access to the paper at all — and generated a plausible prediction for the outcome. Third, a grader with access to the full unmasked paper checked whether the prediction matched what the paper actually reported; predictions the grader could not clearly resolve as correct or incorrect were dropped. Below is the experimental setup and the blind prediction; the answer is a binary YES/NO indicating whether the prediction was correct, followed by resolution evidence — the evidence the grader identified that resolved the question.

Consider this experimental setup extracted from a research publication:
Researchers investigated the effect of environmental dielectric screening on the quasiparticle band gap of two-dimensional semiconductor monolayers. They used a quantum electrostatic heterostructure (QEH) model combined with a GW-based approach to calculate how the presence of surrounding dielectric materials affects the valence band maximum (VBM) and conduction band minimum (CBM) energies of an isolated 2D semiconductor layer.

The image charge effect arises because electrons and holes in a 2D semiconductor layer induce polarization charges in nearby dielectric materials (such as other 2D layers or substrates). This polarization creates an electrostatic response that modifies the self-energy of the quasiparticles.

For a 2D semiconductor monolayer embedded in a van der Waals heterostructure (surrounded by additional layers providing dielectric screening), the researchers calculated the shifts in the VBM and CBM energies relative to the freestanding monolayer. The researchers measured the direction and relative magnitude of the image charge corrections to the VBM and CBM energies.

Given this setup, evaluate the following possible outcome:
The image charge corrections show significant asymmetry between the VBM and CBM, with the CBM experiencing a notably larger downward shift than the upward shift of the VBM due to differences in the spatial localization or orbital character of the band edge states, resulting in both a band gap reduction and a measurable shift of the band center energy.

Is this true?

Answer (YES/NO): NO